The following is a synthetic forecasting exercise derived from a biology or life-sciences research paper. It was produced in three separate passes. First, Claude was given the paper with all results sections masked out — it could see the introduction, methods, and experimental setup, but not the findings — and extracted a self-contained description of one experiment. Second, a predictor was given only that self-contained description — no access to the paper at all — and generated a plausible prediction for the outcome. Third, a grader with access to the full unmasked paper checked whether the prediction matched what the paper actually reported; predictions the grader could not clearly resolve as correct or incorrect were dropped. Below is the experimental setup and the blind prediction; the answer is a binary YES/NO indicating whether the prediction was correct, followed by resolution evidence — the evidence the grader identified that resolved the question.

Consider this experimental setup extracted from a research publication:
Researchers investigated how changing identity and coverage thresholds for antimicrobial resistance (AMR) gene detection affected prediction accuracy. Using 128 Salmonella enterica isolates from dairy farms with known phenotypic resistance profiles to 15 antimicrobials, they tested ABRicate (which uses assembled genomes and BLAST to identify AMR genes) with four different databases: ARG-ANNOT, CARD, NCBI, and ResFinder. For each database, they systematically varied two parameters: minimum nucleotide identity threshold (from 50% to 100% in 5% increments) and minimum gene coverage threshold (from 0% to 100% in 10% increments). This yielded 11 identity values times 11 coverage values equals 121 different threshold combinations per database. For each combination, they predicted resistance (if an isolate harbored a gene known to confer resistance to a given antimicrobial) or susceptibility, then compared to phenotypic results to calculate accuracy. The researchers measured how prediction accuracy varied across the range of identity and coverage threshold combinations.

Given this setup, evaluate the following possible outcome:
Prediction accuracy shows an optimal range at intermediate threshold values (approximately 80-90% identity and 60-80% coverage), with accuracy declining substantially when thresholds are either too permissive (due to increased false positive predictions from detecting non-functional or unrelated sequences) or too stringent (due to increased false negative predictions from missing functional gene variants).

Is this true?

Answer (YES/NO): NO